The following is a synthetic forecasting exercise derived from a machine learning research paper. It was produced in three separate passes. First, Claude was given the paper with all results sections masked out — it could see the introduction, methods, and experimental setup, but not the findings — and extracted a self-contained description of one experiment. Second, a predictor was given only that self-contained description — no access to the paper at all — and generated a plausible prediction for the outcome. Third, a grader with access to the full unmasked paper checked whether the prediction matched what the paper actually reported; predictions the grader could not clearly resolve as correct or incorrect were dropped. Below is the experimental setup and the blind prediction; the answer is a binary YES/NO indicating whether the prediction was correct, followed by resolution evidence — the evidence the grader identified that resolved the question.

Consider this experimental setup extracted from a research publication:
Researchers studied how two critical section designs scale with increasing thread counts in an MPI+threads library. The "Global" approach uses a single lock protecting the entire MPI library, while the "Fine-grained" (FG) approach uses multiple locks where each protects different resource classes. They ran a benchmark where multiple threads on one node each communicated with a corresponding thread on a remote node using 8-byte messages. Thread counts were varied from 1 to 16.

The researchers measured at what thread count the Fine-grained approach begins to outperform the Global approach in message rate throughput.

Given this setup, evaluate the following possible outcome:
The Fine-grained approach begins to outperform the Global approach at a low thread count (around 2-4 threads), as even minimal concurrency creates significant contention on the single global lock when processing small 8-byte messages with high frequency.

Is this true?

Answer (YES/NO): NO